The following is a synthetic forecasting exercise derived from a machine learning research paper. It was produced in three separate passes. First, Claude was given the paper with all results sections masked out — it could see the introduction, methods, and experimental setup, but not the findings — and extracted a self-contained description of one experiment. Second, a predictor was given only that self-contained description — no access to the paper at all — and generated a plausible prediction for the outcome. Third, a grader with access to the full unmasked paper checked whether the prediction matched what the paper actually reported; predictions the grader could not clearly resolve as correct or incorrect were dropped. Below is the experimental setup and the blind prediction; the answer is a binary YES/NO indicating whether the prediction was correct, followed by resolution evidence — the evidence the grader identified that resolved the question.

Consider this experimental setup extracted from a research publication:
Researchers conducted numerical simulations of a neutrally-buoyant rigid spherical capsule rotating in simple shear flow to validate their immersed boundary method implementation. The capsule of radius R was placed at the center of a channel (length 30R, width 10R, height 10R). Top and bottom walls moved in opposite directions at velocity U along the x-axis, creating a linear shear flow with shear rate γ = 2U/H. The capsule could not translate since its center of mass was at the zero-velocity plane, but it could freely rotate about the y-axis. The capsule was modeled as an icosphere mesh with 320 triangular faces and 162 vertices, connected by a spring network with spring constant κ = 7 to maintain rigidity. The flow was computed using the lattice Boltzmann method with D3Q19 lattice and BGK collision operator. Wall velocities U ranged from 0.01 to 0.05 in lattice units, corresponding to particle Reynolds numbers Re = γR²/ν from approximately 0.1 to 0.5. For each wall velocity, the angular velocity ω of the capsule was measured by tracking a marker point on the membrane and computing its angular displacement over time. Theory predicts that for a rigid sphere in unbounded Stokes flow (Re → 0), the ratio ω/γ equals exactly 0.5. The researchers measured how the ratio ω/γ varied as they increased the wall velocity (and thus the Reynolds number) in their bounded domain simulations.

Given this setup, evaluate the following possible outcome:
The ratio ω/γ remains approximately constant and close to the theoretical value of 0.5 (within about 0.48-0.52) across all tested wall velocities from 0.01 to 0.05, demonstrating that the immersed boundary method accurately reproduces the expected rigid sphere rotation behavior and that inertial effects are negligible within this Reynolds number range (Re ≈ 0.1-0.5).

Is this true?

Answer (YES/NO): NO